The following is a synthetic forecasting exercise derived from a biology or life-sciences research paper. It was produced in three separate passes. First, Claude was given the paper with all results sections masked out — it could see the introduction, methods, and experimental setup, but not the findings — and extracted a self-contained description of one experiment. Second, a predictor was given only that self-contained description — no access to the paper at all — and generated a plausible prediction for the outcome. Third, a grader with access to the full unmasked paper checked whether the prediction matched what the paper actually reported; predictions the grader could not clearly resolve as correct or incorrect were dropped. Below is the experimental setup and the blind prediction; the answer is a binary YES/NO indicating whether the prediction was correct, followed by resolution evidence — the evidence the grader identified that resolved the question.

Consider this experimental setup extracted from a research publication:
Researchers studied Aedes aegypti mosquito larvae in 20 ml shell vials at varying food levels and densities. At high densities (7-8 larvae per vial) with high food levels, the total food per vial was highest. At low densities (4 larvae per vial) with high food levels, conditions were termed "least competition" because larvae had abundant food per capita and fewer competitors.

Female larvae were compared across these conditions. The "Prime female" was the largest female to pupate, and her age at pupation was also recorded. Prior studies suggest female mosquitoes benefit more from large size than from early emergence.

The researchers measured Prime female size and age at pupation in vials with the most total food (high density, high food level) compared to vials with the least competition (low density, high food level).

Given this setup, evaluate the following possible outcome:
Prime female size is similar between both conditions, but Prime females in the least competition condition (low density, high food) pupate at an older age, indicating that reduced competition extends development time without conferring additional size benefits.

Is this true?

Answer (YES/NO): NO